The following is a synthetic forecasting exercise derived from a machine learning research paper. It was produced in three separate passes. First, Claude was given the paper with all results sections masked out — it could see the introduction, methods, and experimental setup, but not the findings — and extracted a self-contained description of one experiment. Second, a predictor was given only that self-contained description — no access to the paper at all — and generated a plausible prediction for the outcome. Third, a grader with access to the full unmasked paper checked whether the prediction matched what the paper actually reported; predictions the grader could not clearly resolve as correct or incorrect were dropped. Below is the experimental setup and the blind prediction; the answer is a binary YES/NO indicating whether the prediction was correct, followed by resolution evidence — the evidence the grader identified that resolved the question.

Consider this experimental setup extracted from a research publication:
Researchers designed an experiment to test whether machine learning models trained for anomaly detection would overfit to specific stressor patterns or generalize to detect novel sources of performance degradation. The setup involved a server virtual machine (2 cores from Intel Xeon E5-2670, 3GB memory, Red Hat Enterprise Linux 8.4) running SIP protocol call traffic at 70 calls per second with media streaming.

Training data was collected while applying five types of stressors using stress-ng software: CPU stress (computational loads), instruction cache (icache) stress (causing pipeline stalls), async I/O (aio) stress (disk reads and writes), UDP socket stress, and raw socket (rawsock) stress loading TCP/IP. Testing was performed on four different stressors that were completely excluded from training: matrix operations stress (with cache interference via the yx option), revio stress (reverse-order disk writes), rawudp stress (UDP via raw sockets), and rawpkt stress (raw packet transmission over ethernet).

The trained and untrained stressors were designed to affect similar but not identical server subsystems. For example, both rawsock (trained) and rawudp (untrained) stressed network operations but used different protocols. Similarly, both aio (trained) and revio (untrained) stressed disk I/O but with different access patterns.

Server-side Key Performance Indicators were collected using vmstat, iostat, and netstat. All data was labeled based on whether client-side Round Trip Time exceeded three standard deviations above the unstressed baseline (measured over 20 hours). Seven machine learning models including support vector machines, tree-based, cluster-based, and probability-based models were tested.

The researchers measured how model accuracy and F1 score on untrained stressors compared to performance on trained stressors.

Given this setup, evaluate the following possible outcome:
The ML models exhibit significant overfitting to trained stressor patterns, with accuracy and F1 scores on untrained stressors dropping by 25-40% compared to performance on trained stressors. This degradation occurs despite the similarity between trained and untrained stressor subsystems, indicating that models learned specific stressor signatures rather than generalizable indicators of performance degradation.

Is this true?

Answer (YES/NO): NO